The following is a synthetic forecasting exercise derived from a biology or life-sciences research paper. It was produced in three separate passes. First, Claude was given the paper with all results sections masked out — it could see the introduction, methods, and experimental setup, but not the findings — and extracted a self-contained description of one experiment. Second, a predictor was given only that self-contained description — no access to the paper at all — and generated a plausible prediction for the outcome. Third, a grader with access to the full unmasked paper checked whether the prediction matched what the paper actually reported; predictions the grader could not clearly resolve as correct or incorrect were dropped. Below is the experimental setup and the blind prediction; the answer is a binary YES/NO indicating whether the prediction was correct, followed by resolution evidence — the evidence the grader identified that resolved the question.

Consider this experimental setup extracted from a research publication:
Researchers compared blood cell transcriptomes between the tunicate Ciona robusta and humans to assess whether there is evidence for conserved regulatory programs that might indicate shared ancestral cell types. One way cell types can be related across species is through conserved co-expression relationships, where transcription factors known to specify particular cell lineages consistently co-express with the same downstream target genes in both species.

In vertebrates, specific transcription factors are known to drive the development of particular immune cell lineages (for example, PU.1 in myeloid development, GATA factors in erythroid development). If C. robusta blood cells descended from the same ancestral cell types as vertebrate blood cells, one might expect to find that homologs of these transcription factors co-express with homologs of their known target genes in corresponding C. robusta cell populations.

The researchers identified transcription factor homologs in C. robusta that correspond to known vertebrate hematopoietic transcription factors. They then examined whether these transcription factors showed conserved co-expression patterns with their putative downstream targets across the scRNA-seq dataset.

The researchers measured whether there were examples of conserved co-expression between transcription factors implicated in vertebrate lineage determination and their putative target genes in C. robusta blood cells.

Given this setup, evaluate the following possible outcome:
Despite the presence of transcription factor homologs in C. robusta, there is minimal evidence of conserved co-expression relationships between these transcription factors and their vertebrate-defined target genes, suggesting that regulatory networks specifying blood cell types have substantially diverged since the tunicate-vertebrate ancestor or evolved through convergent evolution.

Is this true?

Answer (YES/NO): YES